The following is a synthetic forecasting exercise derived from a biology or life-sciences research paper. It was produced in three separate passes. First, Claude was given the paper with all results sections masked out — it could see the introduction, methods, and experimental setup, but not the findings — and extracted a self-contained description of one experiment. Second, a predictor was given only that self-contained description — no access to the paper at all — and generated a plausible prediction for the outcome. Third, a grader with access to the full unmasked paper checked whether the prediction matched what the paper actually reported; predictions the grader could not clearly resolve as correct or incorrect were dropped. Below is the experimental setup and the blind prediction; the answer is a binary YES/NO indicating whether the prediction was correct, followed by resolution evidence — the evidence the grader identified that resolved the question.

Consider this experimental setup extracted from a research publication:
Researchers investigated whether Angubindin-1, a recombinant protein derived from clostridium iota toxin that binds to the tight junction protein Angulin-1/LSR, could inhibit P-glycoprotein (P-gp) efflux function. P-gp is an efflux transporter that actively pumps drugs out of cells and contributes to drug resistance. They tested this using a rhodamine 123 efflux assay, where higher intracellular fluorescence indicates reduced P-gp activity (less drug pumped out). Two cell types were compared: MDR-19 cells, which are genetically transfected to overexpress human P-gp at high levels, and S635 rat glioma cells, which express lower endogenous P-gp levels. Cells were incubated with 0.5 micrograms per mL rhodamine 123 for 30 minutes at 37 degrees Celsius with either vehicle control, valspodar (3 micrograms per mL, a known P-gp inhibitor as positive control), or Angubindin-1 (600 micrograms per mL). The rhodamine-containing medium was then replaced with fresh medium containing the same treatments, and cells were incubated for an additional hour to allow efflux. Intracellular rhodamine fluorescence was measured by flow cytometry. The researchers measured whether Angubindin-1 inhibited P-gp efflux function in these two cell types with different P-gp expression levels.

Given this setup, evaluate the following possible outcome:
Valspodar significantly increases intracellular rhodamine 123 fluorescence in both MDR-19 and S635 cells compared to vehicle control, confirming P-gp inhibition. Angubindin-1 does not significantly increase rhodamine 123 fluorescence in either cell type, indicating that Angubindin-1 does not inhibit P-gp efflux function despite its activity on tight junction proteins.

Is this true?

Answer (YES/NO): NO